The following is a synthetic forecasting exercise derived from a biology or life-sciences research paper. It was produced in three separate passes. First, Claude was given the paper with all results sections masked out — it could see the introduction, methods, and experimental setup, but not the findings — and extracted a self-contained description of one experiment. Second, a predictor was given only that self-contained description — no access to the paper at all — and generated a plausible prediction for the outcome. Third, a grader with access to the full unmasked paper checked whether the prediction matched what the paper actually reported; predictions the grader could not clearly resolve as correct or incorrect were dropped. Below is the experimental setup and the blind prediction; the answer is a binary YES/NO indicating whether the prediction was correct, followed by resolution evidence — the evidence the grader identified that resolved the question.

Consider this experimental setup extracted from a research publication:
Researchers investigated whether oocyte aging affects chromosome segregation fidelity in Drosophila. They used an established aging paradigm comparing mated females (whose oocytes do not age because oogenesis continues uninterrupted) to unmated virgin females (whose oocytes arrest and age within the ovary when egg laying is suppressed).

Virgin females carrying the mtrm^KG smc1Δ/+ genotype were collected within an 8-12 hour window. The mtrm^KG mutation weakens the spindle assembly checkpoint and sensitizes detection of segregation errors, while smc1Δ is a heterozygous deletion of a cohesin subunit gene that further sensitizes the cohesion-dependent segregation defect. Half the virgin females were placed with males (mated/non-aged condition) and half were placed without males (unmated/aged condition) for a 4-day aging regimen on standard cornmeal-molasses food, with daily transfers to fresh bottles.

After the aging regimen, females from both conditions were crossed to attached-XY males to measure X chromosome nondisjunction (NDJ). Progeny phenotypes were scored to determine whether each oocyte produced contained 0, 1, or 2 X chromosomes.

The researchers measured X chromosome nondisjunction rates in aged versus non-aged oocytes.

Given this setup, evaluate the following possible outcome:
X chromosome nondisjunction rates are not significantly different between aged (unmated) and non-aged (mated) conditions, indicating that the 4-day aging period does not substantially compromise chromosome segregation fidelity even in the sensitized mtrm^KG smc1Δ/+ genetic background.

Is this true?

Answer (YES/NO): NO